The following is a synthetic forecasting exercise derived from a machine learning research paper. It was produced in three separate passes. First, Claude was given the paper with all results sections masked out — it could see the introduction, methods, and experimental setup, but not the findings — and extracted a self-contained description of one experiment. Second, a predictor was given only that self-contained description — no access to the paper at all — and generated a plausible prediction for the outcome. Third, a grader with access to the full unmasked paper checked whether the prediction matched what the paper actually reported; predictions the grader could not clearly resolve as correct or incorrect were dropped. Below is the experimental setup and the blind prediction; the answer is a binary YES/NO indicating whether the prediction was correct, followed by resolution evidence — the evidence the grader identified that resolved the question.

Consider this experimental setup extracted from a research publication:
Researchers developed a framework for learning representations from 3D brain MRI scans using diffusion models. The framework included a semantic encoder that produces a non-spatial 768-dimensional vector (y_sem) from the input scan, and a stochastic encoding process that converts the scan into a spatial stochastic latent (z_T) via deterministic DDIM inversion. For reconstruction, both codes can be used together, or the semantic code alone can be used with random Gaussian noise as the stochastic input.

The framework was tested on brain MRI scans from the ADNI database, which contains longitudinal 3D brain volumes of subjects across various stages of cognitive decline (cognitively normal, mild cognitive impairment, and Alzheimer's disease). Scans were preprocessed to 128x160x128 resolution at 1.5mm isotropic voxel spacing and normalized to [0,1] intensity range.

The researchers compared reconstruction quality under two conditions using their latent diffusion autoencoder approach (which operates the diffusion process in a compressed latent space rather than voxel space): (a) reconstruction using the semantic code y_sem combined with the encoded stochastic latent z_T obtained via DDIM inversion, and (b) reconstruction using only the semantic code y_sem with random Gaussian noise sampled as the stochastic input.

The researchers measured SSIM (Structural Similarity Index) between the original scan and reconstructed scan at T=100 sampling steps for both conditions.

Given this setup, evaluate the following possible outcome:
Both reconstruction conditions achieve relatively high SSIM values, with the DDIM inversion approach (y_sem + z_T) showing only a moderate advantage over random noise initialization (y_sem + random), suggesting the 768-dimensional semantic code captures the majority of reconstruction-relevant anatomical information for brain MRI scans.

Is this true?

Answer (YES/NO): NO